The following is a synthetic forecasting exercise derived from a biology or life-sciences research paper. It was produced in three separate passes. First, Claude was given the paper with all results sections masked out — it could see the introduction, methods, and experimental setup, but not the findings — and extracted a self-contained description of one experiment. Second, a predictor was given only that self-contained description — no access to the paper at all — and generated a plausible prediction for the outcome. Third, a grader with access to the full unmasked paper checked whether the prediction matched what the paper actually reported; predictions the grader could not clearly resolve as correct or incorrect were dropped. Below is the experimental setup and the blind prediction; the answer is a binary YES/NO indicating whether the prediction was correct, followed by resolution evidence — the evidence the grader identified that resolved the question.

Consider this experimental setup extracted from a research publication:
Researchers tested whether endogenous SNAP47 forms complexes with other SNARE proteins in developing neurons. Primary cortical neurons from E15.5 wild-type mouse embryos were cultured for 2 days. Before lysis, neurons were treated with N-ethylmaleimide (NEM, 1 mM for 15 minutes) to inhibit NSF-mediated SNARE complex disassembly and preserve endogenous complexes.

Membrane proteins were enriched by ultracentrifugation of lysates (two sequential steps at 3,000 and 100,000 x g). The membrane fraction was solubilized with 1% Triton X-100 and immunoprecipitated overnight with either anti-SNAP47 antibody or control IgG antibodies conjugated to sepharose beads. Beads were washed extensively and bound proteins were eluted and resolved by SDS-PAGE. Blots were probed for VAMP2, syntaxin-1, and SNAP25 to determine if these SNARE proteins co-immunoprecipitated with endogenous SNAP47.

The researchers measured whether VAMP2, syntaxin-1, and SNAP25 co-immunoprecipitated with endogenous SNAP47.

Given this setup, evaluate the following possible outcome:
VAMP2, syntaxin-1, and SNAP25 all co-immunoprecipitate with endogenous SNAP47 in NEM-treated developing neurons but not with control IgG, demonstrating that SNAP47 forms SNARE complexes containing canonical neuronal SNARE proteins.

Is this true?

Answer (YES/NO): NO